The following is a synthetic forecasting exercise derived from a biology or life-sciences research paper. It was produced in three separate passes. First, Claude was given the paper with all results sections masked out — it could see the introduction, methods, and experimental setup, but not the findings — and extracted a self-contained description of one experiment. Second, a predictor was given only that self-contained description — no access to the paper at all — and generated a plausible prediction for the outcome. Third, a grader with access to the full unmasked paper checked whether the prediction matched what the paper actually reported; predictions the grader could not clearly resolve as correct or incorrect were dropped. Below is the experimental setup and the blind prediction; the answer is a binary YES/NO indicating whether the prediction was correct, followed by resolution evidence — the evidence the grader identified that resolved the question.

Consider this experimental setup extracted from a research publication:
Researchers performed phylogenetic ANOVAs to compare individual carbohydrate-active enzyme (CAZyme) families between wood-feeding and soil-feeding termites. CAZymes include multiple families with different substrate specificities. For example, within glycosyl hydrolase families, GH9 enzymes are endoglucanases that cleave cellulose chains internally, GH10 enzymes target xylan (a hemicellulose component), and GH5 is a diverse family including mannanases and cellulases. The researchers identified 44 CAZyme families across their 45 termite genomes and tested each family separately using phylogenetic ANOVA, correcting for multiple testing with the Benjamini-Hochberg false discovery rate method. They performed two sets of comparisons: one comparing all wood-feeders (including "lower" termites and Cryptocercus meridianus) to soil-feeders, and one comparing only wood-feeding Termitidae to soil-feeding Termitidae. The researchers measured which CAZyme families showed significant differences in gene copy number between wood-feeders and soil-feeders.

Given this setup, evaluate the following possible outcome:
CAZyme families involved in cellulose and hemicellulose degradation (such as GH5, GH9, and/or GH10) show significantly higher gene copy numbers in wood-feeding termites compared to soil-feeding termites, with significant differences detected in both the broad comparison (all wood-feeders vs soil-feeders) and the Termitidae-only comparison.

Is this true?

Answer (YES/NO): NO